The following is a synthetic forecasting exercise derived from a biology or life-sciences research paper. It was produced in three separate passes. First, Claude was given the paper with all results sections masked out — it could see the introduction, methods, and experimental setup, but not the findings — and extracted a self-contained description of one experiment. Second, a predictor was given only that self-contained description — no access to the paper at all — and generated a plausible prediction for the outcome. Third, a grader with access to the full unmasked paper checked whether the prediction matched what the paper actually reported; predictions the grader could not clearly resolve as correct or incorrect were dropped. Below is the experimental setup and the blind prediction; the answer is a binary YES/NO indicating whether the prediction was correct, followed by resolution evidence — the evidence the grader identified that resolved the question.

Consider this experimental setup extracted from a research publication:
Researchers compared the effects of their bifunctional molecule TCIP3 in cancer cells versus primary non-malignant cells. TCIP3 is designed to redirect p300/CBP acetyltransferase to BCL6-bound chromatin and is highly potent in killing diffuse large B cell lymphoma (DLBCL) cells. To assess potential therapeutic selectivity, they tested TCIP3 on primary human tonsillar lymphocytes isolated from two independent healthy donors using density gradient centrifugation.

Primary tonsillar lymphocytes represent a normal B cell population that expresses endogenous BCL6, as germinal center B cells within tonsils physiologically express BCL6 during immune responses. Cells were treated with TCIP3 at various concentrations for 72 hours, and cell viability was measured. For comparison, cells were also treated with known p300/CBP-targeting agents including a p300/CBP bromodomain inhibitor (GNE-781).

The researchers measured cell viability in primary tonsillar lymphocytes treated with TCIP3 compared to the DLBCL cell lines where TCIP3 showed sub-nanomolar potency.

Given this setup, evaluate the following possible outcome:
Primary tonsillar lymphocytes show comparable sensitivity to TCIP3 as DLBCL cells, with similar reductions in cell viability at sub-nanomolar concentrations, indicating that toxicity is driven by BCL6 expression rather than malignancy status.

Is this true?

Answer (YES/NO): NO